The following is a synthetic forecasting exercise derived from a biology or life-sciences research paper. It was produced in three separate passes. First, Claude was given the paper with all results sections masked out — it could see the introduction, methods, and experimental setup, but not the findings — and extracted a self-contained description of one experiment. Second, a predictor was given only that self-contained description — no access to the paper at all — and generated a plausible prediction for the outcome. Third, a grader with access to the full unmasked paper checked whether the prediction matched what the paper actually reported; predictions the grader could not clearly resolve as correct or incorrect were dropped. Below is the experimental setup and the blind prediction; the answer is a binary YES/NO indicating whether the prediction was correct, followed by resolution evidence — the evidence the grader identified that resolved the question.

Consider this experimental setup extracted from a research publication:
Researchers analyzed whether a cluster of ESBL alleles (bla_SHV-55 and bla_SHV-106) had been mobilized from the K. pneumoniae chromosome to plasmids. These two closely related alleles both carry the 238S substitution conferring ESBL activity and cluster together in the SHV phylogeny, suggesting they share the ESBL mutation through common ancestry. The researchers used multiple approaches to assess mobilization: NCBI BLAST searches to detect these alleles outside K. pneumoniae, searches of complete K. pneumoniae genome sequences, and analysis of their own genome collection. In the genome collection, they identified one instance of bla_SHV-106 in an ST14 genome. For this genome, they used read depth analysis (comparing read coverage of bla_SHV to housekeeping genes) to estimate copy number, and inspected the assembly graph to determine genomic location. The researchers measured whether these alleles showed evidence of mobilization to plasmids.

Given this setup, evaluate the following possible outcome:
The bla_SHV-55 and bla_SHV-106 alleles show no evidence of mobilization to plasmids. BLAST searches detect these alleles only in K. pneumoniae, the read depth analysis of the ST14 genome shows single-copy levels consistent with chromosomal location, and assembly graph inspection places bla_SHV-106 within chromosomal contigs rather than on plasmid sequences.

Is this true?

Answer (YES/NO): YES